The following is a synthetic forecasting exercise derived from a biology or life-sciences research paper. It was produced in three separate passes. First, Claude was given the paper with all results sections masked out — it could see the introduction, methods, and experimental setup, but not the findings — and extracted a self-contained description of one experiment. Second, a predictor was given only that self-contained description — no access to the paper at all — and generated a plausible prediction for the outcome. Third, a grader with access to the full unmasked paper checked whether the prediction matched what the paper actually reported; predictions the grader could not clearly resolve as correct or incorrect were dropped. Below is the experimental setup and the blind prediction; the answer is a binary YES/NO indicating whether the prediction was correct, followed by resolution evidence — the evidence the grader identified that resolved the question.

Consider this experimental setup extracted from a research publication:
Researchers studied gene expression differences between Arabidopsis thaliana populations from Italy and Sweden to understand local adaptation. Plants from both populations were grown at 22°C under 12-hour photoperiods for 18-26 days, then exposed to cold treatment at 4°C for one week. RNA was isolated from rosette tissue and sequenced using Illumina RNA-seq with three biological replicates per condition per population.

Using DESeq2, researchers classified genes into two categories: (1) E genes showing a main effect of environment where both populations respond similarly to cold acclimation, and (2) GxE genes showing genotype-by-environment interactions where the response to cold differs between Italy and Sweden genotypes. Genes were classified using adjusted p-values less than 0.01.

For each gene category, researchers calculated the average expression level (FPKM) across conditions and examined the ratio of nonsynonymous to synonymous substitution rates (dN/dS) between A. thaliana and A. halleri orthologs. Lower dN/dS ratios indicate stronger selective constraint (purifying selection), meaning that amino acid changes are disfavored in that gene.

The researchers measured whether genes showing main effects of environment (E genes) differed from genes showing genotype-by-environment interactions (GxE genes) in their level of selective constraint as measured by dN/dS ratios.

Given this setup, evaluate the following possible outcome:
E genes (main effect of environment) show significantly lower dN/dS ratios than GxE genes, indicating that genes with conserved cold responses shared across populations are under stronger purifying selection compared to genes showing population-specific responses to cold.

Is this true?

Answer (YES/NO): NO